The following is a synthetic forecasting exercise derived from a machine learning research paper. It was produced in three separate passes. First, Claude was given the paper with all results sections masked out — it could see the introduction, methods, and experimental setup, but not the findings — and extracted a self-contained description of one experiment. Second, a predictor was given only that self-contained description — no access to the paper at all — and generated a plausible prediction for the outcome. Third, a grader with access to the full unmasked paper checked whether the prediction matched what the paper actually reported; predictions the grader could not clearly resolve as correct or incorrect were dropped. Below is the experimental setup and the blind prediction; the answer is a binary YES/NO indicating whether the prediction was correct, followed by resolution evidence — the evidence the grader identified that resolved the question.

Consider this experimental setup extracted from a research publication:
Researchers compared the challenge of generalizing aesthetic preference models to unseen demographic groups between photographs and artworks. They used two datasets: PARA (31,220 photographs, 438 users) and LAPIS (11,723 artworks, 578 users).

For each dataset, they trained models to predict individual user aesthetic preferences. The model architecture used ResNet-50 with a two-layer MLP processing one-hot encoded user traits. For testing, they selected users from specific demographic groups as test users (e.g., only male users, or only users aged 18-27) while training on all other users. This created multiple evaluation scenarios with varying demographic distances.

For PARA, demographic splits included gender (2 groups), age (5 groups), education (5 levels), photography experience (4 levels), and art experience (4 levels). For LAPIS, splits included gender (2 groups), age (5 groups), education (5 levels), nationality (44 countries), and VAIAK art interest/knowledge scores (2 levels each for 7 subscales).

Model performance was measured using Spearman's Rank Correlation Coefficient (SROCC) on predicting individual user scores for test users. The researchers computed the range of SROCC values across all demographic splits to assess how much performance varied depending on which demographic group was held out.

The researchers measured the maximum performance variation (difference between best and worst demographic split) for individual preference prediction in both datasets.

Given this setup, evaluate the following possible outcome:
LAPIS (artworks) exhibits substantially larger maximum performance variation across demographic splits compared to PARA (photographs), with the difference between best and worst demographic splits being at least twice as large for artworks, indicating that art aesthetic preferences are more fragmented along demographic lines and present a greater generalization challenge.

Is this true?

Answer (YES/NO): YES